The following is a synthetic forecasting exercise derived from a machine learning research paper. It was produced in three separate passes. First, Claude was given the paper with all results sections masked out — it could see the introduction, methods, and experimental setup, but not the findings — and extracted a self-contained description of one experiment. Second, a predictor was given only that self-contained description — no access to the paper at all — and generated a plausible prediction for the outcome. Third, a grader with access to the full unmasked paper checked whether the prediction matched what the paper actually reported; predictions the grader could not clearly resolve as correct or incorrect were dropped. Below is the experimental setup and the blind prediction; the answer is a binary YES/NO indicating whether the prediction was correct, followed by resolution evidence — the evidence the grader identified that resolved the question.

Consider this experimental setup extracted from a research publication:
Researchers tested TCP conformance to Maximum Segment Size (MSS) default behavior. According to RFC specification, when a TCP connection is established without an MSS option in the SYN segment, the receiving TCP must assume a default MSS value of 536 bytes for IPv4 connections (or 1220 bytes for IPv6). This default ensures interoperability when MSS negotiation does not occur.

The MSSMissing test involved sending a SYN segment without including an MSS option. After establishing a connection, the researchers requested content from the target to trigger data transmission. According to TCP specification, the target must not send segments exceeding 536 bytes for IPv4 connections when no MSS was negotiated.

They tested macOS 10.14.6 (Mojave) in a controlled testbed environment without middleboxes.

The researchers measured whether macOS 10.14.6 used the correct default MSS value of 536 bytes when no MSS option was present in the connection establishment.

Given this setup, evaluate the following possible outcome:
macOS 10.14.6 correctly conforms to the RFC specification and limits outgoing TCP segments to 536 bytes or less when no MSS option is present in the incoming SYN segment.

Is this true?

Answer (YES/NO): NO